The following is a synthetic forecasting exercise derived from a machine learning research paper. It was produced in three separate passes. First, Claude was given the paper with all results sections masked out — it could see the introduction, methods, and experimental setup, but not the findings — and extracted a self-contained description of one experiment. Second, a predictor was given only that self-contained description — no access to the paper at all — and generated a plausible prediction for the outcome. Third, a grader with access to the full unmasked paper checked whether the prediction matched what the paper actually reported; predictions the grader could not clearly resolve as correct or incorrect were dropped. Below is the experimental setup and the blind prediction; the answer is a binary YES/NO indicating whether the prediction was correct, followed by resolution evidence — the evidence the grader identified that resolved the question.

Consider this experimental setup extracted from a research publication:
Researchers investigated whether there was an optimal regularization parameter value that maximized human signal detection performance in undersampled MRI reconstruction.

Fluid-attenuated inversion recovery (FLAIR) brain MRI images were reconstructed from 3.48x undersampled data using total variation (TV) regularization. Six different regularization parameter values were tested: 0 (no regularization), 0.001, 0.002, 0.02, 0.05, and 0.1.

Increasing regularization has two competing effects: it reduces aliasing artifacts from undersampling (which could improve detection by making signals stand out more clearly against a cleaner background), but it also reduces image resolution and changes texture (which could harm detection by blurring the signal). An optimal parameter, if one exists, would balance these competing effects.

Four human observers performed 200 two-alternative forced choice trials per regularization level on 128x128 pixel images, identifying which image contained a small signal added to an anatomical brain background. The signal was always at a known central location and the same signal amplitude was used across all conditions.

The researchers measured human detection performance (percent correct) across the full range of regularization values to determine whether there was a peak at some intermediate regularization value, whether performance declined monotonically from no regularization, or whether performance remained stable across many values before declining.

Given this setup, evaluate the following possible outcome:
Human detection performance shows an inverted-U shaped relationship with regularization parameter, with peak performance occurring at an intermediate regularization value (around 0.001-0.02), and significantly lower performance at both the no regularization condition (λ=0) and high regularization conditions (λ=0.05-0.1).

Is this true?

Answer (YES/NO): NO